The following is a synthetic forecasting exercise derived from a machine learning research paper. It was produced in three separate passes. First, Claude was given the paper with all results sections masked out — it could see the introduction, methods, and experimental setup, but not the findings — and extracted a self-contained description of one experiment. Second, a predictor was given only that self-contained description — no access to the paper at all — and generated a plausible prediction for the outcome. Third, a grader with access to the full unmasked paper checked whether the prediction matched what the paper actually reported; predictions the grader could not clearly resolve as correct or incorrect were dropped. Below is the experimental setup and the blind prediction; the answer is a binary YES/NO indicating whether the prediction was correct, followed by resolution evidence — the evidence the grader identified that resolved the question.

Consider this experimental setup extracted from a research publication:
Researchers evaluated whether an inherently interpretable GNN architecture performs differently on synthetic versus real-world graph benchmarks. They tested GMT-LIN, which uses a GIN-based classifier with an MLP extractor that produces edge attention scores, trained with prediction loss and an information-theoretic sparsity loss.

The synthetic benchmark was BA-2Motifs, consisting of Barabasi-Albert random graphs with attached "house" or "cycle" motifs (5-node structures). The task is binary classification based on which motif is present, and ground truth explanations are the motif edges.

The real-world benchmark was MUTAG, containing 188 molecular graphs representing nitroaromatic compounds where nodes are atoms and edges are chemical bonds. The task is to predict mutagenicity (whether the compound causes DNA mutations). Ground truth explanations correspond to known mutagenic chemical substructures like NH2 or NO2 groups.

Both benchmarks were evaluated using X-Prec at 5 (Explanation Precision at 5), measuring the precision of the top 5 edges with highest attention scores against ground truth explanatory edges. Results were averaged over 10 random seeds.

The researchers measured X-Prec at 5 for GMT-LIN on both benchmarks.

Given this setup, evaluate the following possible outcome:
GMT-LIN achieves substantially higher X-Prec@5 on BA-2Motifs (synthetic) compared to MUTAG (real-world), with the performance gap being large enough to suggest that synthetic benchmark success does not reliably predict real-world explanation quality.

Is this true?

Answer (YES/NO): YES